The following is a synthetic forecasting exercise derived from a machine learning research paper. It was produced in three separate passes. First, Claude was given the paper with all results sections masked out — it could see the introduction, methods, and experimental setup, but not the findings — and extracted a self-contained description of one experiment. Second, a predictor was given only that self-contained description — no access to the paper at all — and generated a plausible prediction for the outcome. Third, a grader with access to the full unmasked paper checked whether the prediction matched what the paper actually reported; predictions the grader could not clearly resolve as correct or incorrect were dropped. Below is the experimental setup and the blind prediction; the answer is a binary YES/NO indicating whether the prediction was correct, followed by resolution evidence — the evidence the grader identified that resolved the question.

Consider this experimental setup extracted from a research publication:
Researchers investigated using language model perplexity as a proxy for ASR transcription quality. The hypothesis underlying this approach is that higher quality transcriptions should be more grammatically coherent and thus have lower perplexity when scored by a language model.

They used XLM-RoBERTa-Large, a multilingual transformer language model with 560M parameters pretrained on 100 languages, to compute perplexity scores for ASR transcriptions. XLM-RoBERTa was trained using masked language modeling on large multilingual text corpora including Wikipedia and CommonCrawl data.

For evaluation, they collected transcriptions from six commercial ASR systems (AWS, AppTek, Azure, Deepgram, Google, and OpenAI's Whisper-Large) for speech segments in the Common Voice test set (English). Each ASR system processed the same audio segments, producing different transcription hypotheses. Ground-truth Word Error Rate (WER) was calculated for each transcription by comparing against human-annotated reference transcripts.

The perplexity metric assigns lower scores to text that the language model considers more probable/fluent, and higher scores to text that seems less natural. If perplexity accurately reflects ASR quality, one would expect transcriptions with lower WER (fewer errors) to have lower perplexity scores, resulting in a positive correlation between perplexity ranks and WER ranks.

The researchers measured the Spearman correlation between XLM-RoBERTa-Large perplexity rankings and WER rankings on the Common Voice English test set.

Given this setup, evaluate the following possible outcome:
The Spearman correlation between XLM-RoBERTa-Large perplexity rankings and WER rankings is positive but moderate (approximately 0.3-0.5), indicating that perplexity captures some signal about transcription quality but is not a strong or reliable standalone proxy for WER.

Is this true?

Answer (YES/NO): NO